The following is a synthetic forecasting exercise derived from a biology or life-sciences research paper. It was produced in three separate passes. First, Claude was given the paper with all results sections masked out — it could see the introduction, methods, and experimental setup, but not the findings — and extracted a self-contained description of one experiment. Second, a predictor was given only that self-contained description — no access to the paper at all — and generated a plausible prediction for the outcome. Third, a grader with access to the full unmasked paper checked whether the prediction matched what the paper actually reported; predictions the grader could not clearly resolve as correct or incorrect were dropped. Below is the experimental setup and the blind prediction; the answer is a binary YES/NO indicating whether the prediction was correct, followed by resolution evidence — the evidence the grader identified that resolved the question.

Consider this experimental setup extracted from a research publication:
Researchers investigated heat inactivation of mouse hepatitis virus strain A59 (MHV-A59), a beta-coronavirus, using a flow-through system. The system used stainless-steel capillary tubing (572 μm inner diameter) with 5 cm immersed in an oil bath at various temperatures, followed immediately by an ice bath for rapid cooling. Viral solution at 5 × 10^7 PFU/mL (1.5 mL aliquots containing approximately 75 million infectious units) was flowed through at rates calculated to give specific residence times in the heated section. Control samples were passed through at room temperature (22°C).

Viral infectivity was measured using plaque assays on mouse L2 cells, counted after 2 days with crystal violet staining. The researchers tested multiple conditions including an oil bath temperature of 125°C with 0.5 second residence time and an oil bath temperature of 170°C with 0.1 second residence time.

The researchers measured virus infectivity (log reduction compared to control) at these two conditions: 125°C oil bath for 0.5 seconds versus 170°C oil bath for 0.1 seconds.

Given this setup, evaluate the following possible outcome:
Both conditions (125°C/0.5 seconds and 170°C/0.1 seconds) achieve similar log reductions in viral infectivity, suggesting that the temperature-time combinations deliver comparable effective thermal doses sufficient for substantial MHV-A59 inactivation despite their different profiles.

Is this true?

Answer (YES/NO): NO